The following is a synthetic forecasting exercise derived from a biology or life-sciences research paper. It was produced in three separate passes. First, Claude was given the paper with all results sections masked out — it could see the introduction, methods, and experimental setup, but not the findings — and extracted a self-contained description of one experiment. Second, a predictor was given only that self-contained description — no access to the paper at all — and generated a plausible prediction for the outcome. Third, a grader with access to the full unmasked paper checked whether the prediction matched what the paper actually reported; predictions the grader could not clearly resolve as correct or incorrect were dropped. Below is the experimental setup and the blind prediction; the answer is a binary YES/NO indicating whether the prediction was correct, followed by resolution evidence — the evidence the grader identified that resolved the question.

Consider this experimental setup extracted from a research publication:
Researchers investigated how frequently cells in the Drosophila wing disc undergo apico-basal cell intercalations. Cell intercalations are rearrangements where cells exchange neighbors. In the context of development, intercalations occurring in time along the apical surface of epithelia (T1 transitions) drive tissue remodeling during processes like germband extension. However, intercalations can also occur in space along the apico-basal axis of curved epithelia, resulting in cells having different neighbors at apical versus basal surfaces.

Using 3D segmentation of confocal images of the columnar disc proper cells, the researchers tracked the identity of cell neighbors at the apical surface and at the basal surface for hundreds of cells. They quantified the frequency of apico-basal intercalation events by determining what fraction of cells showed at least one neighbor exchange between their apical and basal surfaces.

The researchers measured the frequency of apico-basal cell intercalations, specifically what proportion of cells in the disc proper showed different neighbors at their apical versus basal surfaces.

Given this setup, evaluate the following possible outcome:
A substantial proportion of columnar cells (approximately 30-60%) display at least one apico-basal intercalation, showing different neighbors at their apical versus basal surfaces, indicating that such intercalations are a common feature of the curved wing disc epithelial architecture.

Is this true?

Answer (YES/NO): NO